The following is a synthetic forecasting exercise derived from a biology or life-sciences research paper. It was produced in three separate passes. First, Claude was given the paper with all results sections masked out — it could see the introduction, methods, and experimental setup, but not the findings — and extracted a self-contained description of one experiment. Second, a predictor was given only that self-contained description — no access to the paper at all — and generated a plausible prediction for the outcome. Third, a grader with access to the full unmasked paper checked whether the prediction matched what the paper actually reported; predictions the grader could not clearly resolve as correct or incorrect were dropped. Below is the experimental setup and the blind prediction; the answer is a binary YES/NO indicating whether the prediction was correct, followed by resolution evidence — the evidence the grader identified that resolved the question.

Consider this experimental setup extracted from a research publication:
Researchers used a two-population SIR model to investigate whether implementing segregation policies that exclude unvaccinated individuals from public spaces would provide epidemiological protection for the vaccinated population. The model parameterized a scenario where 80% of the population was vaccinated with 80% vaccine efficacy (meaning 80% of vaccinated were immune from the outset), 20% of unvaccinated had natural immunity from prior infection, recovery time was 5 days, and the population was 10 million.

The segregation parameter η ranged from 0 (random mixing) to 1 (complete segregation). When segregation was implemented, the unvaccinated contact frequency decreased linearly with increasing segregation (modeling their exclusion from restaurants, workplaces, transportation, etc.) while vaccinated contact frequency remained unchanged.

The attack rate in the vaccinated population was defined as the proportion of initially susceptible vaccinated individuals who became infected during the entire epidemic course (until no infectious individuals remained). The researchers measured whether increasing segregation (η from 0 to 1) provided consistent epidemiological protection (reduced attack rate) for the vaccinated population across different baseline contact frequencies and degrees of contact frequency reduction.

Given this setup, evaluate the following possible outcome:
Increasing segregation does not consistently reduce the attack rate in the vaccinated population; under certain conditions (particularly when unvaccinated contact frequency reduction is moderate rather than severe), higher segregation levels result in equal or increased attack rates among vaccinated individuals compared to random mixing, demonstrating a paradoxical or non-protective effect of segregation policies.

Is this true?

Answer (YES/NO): YES